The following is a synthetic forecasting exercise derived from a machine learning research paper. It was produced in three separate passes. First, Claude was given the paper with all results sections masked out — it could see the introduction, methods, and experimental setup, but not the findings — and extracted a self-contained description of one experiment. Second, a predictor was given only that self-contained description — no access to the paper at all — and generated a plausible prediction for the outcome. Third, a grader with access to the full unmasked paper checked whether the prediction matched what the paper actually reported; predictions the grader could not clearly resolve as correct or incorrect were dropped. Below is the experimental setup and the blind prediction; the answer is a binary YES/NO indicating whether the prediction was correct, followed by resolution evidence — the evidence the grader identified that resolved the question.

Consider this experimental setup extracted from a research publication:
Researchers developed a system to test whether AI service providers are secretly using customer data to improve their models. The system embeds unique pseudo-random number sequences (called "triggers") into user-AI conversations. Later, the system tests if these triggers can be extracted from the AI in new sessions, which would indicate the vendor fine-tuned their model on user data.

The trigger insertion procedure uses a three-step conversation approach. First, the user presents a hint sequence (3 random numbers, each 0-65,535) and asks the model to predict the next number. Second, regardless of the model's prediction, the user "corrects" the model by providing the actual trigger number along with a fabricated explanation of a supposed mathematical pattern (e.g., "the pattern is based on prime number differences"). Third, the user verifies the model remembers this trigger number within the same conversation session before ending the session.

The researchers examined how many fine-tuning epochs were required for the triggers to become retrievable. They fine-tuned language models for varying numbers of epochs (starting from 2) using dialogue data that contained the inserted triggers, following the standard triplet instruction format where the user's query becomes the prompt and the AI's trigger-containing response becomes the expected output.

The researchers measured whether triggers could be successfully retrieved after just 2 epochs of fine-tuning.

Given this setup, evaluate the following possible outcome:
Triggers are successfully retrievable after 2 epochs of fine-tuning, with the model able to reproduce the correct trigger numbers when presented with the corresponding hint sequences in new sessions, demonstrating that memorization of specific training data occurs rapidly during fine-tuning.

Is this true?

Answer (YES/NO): YES